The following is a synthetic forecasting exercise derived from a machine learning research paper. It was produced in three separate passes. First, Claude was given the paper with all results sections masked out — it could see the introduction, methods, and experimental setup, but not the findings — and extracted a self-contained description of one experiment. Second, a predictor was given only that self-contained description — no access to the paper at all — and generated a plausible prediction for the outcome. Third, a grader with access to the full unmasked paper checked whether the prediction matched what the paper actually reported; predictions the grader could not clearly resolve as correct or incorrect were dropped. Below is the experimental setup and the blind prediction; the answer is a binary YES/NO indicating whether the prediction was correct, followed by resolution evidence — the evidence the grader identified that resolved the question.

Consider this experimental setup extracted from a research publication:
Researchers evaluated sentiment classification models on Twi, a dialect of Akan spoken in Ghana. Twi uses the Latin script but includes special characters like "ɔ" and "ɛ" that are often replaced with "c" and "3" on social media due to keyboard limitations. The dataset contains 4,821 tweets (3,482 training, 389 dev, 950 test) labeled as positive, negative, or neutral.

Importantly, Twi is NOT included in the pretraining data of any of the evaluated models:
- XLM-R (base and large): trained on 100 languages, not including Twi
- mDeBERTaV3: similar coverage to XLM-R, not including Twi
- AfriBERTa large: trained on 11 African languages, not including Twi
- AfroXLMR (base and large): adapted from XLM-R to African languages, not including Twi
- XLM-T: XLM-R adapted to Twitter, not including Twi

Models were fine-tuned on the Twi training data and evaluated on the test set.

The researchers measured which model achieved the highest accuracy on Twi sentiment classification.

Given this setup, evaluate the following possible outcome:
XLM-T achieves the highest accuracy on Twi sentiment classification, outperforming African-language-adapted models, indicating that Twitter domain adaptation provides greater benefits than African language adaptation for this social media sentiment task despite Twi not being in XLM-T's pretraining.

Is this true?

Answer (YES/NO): NO